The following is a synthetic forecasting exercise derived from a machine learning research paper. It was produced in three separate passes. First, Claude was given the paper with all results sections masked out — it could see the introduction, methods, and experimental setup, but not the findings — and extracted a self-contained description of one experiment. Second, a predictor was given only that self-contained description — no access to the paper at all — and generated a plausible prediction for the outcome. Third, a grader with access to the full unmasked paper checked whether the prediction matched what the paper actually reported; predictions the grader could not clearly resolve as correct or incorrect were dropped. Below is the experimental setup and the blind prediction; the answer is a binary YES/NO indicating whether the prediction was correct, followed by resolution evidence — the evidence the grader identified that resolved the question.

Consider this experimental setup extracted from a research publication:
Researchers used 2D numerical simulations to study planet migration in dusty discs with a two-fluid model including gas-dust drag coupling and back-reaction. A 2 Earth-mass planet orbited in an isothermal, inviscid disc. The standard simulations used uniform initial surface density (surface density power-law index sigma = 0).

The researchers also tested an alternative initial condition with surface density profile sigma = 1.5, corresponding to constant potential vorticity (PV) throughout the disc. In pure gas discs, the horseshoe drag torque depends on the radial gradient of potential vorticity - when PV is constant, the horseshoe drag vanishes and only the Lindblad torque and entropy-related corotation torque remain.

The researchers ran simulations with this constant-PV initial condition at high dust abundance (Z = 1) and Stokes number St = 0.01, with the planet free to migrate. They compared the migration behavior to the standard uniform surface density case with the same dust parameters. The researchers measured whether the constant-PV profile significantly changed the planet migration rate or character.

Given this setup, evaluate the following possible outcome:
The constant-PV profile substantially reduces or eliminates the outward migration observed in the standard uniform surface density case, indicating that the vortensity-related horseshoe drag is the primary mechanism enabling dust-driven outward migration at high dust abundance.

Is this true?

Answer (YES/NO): NO